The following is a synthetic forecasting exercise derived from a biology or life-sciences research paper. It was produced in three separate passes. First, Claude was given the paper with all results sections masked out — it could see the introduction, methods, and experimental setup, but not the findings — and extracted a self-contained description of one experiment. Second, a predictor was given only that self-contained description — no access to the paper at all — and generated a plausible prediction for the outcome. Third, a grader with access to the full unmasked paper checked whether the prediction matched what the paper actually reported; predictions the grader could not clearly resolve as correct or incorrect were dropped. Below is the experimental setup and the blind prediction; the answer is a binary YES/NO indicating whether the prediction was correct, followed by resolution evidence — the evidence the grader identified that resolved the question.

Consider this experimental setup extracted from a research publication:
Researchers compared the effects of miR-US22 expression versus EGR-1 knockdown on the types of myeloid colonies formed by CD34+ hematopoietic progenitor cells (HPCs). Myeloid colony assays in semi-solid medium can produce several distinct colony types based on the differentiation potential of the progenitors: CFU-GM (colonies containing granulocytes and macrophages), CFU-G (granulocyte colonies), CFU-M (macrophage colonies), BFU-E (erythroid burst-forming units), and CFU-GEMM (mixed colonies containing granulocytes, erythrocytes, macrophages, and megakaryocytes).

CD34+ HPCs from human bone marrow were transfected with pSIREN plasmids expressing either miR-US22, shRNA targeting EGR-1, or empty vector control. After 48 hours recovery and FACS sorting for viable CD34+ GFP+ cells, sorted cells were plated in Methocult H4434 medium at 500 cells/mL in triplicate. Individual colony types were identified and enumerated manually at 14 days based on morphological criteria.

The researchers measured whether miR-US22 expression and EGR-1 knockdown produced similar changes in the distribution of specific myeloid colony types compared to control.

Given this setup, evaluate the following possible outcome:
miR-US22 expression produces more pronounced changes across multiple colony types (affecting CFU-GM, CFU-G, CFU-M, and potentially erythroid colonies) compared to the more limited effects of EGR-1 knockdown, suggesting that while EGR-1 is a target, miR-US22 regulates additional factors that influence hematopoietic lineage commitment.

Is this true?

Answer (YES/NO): NO